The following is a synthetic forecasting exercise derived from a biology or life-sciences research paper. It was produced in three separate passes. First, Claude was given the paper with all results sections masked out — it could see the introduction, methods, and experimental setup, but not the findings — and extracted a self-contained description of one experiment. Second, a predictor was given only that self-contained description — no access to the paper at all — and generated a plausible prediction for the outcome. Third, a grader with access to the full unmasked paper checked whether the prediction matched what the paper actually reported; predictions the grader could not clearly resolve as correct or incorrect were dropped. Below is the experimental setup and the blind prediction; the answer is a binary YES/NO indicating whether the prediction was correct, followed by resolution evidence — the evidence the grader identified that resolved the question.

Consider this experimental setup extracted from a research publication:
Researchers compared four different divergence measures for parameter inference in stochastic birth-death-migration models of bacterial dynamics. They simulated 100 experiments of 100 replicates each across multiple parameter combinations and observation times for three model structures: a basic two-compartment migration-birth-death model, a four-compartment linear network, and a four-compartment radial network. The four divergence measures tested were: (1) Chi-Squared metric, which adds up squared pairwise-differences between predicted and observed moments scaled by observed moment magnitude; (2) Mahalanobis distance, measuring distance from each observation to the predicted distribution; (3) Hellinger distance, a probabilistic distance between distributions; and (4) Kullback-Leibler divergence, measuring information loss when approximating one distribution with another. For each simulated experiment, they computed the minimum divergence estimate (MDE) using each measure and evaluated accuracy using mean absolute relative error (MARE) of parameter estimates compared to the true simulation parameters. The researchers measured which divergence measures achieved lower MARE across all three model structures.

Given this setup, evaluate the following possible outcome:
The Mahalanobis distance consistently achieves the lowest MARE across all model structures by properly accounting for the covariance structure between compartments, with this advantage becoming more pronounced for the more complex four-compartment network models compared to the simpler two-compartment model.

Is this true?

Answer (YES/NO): NO